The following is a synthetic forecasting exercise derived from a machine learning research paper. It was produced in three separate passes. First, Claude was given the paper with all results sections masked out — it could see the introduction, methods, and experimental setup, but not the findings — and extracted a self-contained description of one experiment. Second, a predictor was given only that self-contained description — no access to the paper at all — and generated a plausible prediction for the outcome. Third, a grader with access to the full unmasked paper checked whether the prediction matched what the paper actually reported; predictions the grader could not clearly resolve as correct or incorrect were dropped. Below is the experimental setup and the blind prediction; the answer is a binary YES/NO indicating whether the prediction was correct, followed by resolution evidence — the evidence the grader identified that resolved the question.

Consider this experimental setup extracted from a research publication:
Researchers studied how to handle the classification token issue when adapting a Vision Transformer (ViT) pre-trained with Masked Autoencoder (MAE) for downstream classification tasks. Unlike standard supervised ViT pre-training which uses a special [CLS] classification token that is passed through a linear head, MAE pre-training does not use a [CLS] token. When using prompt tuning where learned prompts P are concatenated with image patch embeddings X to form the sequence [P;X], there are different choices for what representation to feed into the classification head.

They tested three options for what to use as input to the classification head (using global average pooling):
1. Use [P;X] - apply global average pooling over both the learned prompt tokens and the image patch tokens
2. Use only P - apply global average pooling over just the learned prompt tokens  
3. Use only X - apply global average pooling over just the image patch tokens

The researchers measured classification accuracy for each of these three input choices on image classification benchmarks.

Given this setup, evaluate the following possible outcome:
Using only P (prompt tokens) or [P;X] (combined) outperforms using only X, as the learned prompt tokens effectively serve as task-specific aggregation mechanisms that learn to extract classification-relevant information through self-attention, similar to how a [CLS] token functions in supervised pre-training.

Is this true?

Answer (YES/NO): NO